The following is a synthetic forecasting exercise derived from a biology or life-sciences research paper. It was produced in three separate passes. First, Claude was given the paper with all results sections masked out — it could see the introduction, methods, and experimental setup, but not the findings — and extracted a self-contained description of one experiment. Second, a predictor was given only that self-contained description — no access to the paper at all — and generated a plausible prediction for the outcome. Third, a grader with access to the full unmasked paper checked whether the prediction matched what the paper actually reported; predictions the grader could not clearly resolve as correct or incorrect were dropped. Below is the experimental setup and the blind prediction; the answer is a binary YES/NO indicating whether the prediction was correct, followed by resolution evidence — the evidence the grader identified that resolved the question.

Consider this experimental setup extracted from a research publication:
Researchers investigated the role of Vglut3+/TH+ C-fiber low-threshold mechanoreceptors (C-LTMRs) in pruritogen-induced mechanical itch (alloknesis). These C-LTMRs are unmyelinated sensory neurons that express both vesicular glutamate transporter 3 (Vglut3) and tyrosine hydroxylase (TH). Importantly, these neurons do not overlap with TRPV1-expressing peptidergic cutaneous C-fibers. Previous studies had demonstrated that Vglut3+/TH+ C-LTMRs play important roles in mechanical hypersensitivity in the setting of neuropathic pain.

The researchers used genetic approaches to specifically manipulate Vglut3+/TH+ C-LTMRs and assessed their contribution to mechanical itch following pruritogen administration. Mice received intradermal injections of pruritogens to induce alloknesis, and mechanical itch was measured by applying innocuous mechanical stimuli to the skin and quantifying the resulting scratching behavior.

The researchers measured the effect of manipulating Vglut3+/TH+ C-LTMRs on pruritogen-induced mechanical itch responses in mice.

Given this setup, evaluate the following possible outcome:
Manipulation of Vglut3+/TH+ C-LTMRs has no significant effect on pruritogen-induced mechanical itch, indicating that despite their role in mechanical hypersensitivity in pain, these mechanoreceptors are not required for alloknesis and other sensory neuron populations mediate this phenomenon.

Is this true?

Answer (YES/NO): YES